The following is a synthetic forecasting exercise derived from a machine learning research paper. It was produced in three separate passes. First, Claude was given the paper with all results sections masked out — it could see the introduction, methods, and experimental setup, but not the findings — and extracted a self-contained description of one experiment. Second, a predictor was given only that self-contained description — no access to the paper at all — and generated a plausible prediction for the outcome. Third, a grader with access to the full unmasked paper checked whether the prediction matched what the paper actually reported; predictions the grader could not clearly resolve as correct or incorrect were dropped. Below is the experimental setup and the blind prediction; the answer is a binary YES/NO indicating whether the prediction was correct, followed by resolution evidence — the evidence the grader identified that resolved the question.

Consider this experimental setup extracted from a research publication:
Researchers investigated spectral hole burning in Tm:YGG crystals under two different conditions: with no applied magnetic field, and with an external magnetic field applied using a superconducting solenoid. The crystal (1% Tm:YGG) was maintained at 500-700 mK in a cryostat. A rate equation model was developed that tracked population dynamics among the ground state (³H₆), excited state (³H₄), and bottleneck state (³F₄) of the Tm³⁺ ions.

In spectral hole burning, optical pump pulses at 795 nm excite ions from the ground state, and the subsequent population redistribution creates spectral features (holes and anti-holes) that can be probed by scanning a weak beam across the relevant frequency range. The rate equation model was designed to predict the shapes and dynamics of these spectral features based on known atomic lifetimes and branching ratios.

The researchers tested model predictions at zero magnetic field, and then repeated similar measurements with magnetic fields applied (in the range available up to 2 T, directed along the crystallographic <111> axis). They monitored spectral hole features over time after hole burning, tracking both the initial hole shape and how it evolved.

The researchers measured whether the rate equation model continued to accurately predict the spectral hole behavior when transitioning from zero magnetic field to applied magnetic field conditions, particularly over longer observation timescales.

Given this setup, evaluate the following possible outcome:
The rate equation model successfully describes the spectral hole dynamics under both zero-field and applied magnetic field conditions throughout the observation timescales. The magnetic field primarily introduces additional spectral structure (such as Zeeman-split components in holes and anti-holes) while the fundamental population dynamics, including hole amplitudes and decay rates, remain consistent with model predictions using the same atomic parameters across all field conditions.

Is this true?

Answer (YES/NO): NO